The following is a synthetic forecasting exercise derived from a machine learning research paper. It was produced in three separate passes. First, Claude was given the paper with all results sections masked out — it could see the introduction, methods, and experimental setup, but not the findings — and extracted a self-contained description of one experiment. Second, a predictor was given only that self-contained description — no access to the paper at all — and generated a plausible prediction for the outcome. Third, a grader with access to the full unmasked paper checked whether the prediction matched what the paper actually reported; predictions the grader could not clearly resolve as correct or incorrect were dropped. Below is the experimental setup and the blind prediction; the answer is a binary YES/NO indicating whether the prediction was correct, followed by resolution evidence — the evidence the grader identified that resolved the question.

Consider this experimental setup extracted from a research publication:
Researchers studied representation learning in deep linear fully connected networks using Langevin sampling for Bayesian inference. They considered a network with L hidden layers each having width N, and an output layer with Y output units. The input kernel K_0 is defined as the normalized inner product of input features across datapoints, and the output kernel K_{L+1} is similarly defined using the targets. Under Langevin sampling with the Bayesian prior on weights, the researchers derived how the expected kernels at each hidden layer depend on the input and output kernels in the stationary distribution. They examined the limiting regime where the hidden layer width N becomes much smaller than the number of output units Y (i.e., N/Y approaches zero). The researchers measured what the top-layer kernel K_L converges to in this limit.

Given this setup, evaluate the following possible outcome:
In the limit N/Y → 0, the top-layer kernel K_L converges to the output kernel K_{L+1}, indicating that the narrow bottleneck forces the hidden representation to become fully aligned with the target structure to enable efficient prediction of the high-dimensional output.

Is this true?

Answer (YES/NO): YES